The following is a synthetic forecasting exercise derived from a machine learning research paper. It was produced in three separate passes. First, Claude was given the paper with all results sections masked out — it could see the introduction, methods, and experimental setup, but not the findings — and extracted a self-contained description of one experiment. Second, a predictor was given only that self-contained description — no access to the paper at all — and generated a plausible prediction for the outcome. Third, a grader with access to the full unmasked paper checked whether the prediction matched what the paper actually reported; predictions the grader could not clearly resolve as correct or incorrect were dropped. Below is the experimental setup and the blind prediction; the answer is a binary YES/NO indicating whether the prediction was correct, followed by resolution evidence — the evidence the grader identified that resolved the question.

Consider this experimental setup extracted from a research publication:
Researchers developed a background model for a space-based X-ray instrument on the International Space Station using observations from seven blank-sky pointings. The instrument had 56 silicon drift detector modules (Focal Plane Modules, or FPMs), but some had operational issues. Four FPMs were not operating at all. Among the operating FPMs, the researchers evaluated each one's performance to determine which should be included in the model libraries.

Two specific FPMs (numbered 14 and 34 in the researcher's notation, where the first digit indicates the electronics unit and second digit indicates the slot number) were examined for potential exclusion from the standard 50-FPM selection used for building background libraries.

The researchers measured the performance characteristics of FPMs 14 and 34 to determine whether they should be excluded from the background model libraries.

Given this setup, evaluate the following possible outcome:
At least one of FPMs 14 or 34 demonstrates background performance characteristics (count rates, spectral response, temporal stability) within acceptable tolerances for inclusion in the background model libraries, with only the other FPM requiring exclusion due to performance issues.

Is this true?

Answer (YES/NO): NO